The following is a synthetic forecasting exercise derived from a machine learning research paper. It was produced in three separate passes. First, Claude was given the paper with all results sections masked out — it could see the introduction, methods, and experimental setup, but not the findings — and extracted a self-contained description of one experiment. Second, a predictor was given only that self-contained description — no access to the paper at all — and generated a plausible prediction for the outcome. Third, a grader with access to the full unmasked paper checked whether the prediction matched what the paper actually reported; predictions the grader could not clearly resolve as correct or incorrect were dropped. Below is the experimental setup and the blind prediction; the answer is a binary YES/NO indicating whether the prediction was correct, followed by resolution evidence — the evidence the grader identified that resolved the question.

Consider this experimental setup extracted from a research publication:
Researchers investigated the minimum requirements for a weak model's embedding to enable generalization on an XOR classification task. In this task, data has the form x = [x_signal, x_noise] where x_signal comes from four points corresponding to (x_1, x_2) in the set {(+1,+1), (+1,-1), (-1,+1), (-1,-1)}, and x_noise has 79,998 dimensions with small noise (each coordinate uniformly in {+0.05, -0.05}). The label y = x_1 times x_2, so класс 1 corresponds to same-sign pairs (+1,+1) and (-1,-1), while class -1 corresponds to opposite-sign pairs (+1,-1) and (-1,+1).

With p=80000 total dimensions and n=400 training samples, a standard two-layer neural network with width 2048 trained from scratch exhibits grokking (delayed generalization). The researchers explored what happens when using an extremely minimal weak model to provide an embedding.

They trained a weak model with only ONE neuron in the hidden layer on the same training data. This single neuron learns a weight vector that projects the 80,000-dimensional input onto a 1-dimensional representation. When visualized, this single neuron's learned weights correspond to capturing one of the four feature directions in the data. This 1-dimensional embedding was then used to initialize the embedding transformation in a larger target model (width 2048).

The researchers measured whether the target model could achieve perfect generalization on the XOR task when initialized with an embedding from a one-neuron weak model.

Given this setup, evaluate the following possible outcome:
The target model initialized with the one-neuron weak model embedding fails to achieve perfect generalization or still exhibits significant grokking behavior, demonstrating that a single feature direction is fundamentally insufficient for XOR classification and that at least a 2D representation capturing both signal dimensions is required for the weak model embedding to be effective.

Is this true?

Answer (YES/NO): YES